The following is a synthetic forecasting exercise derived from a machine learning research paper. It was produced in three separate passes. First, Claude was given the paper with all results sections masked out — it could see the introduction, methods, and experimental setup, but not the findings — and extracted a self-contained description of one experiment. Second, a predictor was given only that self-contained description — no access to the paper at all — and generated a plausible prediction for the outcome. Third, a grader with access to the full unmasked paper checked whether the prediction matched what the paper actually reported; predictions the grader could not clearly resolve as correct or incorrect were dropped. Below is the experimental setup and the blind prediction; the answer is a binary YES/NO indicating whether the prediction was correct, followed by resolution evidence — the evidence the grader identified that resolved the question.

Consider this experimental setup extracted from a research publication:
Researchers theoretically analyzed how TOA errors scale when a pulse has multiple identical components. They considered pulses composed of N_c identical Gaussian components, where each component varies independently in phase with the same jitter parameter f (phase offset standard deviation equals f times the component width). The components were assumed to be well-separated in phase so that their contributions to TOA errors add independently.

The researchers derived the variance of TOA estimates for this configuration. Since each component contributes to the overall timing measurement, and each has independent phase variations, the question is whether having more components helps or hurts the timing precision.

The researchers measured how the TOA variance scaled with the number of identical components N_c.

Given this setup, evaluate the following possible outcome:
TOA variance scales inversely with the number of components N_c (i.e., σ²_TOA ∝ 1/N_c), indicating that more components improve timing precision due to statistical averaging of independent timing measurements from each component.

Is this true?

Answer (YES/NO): YES